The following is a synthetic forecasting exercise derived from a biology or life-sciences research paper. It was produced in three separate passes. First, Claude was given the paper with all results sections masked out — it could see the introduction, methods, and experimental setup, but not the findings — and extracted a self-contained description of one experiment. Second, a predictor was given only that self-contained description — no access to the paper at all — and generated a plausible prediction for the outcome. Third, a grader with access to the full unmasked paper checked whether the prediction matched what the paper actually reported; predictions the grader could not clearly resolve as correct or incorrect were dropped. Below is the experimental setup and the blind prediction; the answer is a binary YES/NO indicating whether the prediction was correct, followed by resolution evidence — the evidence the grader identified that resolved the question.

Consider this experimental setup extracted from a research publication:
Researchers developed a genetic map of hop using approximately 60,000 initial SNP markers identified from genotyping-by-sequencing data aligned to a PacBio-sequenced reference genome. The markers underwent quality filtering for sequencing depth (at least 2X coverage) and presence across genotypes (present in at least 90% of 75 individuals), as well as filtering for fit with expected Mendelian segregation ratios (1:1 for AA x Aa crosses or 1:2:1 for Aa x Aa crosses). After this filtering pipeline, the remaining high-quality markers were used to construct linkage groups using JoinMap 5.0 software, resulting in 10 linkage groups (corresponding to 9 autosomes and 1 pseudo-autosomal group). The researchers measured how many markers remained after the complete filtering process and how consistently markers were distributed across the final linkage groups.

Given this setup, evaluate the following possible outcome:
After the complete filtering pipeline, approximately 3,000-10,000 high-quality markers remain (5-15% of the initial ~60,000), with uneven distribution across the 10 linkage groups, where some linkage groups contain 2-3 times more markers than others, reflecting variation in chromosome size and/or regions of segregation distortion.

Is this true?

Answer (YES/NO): NO